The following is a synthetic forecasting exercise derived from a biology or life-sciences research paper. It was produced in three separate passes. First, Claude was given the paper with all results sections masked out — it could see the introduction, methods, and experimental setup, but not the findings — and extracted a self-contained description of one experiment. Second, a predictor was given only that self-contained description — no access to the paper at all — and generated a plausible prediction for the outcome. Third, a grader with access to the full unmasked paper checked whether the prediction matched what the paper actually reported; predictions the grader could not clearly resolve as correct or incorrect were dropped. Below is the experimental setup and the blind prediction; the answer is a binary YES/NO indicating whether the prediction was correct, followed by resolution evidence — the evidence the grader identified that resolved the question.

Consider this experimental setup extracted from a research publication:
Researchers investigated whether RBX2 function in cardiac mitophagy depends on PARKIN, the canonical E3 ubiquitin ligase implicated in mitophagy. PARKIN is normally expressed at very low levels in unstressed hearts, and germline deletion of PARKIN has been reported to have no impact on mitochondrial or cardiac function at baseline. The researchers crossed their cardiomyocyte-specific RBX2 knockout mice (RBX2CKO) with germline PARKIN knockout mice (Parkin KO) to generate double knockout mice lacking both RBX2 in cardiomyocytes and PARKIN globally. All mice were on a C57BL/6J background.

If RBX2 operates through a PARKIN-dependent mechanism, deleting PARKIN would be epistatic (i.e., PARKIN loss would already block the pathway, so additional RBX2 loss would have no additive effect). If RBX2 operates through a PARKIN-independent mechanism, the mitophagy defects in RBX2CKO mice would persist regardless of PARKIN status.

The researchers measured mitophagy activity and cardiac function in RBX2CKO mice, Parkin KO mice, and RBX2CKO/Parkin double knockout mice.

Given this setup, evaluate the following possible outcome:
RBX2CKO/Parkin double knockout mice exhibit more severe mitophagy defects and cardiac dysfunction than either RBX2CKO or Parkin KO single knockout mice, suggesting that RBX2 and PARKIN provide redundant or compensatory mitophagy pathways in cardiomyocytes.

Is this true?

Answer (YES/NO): NO